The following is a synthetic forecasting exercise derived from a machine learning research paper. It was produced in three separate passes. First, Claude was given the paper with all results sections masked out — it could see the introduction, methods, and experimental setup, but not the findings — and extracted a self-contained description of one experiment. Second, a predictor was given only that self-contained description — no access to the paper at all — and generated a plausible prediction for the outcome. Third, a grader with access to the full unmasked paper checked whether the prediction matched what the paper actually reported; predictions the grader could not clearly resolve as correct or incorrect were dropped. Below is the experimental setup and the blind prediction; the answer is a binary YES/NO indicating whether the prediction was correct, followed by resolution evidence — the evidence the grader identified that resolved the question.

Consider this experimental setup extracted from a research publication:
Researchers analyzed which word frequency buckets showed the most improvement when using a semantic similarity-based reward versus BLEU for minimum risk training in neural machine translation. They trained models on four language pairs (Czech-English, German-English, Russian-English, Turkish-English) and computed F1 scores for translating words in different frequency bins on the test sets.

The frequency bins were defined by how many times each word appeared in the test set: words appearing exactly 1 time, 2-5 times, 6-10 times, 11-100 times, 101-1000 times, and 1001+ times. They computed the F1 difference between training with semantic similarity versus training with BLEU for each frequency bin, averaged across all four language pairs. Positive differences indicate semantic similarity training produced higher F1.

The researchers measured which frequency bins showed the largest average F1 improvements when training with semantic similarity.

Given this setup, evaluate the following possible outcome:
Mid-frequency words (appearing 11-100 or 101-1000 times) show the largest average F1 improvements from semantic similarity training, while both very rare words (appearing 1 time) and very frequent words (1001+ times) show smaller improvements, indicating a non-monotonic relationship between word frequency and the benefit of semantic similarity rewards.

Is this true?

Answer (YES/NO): NO